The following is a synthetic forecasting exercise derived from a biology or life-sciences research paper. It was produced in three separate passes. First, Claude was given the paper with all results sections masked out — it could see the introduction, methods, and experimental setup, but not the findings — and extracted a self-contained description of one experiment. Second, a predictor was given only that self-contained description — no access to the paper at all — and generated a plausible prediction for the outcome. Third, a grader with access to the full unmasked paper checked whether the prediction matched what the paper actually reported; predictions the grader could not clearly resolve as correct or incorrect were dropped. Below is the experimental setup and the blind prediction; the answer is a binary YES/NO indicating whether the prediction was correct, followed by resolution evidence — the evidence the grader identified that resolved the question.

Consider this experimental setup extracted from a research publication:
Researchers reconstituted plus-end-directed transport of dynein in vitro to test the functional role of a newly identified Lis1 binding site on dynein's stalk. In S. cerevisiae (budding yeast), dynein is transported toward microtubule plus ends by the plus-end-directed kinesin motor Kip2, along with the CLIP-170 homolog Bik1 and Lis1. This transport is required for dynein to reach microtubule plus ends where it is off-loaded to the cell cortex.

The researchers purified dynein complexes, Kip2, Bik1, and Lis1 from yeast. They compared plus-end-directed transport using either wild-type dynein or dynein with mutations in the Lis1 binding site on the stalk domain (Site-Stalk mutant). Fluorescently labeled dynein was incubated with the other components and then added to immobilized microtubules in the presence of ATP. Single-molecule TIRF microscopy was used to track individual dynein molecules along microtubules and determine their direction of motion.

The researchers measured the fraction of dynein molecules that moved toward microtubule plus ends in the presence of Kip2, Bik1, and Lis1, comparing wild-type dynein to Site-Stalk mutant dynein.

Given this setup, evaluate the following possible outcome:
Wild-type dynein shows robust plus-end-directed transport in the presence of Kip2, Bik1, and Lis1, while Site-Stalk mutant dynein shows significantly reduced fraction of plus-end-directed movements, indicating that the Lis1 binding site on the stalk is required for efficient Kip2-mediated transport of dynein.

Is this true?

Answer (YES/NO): YES